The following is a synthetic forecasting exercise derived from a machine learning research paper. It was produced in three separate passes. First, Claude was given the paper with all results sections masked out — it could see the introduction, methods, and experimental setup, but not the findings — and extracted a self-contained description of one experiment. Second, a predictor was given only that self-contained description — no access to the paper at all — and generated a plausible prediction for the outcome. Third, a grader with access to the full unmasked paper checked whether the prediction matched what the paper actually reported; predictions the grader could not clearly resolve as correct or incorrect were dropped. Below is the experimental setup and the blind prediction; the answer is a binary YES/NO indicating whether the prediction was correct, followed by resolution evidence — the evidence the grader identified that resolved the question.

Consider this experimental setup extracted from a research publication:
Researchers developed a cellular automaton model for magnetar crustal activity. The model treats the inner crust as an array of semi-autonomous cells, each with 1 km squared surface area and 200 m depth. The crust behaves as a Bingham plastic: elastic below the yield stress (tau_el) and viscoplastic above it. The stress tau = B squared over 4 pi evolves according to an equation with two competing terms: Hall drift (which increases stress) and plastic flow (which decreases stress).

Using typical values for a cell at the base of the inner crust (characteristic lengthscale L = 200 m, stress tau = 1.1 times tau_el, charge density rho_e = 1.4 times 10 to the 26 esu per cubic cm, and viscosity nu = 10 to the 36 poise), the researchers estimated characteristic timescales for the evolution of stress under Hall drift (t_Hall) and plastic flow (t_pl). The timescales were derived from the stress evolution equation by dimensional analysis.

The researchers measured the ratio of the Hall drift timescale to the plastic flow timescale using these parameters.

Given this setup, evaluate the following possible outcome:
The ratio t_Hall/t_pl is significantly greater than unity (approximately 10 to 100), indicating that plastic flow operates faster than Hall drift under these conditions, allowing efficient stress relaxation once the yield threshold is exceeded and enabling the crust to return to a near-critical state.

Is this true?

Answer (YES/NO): YES